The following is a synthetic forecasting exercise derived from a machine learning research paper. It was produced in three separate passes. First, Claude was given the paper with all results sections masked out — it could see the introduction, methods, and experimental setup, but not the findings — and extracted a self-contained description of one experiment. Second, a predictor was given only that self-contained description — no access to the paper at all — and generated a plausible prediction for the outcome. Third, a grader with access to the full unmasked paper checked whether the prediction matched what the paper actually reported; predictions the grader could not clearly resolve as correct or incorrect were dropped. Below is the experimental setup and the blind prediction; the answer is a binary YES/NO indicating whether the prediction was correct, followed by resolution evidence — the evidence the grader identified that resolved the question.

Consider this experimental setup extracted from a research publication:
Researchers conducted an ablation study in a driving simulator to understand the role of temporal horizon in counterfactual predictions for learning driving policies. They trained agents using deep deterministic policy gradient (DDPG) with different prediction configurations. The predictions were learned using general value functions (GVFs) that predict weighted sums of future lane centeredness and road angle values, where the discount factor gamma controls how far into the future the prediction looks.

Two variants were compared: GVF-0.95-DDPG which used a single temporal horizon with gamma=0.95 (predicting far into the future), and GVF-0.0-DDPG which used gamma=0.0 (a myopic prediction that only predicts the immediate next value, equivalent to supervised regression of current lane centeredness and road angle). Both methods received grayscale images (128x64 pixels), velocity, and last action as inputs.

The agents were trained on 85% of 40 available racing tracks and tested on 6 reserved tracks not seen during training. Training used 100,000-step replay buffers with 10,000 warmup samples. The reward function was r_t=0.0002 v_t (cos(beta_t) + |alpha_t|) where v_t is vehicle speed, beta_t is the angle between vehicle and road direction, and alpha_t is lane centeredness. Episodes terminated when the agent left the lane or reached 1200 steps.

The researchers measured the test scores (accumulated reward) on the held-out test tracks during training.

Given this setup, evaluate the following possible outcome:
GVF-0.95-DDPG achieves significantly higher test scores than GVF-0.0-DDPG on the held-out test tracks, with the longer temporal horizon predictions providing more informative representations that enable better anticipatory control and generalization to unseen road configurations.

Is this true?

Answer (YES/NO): NO